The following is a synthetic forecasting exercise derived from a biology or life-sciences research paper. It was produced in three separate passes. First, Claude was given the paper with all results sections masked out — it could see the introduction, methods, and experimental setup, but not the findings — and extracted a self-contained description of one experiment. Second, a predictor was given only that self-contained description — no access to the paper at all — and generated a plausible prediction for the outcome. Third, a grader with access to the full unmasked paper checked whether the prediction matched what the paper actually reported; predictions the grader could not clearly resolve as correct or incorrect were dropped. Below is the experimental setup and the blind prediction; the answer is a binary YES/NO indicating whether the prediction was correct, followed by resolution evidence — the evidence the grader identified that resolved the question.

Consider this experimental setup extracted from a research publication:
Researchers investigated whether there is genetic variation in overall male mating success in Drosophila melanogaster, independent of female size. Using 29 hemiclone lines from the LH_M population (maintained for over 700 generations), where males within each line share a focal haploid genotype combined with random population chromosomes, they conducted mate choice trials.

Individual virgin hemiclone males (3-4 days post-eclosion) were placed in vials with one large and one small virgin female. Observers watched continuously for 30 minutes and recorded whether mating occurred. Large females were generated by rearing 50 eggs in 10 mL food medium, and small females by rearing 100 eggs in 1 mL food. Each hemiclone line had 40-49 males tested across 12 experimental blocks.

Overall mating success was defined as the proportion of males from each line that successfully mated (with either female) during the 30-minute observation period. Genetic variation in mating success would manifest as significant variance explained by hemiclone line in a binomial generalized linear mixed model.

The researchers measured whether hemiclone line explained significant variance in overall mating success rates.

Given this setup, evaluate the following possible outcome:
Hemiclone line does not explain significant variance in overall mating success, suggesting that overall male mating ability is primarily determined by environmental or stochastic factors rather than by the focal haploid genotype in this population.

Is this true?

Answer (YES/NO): NO